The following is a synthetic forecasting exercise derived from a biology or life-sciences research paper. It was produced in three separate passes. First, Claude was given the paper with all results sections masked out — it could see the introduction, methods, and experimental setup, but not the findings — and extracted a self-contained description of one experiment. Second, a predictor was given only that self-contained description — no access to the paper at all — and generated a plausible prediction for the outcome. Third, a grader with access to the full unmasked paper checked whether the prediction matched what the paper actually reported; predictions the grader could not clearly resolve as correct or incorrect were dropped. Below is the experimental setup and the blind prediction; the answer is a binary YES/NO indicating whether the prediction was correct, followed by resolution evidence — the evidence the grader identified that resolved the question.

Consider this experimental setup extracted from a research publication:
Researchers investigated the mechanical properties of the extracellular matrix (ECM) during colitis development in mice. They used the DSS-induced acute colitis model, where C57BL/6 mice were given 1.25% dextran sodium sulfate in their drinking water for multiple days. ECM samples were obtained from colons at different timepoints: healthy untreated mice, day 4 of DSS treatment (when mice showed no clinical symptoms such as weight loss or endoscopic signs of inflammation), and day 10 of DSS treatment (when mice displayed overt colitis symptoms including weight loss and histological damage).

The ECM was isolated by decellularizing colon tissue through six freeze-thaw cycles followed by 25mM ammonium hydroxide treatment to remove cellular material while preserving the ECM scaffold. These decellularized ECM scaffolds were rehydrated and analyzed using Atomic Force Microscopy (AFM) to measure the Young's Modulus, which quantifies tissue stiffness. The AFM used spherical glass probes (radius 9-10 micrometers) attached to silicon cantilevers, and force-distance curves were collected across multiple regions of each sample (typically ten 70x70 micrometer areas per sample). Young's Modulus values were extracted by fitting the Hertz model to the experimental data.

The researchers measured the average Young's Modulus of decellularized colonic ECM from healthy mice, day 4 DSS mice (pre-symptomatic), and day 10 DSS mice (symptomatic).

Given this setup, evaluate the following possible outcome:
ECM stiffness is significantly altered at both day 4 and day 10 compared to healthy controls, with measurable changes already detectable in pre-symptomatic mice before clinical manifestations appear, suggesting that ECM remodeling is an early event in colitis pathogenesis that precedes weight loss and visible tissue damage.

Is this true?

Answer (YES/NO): NO